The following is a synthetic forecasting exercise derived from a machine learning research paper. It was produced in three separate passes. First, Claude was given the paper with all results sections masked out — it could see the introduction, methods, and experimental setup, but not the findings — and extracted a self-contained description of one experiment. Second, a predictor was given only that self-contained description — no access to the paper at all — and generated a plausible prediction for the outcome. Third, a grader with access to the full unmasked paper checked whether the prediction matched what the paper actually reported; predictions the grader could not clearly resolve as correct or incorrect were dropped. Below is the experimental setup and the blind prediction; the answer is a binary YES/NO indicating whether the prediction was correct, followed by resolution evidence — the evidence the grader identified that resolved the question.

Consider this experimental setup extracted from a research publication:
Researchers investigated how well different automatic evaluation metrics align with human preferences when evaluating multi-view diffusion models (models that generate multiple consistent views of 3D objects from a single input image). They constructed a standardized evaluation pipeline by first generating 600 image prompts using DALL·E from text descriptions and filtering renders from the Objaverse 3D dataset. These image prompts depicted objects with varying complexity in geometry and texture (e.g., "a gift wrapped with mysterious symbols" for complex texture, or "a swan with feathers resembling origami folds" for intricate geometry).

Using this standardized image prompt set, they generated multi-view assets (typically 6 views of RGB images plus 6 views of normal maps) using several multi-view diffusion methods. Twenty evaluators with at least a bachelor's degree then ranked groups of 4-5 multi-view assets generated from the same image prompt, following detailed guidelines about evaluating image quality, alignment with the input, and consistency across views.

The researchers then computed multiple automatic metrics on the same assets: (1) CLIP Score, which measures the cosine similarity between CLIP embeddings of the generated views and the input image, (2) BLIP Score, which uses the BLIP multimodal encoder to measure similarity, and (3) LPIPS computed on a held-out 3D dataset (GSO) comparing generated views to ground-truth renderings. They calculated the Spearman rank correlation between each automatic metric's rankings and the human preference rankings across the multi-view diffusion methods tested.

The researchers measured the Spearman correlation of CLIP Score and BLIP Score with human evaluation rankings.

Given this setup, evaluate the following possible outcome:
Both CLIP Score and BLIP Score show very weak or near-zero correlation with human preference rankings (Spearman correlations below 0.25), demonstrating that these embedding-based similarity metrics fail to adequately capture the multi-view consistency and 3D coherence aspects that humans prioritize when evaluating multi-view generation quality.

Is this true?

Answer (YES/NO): NO